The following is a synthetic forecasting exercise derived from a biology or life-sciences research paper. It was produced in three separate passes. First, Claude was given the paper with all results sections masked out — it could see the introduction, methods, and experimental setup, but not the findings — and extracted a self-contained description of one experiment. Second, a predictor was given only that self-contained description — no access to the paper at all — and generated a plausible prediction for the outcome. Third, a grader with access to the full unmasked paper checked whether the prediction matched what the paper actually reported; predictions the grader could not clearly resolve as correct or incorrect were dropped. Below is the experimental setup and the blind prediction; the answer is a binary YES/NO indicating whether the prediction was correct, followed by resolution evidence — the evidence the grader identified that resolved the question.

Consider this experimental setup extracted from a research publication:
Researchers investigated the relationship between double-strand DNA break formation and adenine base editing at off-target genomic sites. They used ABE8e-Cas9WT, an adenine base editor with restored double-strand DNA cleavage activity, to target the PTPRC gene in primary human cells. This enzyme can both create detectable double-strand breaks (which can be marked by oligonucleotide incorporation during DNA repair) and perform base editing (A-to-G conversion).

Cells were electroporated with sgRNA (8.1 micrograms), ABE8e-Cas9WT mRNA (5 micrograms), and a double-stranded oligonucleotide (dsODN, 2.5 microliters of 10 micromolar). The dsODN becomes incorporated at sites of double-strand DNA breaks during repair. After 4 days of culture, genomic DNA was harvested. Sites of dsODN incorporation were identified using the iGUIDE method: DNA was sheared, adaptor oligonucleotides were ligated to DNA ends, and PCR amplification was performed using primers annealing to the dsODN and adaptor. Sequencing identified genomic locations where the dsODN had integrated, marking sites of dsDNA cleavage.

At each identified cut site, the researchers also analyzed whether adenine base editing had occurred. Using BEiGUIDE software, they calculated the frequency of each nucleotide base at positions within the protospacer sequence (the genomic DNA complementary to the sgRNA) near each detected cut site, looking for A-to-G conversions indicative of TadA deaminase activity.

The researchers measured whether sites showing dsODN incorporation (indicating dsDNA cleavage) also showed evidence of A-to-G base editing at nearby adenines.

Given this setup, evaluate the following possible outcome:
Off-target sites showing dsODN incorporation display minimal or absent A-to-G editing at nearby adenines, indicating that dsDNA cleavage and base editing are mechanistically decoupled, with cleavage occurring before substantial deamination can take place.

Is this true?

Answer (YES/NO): NO